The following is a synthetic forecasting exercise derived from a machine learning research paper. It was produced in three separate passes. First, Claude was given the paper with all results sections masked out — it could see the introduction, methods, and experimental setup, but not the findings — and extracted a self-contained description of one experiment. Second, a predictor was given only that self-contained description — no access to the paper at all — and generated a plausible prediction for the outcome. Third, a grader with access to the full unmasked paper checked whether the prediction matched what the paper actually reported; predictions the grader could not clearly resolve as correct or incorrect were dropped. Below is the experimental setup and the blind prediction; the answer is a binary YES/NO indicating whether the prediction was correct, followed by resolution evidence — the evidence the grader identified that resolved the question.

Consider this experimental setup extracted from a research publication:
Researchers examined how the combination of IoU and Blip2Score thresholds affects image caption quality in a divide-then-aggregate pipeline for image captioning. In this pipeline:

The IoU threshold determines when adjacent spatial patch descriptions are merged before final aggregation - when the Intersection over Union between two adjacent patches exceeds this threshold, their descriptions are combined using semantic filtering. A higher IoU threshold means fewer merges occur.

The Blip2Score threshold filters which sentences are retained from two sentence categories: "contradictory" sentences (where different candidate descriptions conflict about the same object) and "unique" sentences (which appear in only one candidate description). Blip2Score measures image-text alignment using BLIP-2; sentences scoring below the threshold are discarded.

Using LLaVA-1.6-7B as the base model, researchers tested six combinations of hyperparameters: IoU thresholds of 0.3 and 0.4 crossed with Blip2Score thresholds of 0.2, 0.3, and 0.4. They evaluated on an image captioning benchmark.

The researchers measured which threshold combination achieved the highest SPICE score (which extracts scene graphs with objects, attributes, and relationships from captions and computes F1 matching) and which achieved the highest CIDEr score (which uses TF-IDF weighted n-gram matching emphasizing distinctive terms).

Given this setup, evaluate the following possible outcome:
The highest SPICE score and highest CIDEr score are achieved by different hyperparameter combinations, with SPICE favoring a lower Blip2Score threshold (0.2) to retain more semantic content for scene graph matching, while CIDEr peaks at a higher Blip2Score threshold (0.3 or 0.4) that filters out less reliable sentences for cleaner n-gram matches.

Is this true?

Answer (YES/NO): NO